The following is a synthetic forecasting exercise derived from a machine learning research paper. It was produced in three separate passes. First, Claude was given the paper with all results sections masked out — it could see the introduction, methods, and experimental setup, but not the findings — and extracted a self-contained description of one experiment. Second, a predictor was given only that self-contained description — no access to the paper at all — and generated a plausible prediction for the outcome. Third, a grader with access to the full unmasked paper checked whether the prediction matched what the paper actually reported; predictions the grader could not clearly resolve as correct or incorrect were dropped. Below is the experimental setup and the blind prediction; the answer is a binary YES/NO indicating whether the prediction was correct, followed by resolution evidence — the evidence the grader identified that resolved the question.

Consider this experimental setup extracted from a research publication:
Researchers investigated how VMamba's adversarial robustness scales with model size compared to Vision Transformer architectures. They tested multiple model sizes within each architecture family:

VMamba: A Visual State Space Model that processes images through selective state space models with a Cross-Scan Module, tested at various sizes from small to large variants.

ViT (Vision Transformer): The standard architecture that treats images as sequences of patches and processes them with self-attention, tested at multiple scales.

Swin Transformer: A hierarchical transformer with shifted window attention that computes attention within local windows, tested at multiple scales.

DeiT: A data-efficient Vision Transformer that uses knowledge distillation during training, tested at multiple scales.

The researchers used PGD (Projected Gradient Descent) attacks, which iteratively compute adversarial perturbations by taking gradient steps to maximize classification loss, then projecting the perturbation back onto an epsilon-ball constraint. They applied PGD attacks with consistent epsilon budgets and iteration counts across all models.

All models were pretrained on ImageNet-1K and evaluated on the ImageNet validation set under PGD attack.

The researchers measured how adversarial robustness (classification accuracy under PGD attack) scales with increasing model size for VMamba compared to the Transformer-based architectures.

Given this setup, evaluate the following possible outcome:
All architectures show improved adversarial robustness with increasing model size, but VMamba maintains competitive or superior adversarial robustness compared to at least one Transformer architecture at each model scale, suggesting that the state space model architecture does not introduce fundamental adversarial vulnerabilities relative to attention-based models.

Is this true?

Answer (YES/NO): NO